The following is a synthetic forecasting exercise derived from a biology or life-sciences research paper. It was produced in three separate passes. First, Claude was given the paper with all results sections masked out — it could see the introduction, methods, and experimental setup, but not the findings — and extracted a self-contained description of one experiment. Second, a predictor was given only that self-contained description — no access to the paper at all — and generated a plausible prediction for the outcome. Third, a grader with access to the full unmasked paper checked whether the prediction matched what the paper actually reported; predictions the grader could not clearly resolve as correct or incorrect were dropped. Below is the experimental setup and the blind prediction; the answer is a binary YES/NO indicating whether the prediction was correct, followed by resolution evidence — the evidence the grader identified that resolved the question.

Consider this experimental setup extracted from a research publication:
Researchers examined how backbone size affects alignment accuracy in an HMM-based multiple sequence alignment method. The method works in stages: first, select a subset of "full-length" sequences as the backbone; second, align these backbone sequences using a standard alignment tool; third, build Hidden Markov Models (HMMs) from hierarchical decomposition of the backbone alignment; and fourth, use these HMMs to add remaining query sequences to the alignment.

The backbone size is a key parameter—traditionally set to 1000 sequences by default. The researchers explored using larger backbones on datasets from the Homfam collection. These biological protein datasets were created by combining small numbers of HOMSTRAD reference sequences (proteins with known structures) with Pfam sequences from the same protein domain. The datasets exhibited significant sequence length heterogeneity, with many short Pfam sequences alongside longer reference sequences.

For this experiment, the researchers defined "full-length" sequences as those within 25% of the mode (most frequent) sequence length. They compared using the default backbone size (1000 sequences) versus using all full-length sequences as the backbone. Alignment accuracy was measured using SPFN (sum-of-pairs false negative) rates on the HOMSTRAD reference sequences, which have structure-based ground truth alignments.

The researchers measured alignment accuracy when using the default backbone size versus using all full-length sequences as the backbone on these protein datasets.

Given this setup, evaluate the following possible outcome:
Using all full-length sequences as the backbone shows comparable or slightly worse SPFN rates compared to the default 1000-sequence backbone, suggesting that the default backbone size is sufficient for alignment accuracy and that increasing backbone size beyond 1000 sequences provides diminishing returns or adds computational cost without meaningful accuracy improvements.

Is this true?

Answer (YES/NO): NO